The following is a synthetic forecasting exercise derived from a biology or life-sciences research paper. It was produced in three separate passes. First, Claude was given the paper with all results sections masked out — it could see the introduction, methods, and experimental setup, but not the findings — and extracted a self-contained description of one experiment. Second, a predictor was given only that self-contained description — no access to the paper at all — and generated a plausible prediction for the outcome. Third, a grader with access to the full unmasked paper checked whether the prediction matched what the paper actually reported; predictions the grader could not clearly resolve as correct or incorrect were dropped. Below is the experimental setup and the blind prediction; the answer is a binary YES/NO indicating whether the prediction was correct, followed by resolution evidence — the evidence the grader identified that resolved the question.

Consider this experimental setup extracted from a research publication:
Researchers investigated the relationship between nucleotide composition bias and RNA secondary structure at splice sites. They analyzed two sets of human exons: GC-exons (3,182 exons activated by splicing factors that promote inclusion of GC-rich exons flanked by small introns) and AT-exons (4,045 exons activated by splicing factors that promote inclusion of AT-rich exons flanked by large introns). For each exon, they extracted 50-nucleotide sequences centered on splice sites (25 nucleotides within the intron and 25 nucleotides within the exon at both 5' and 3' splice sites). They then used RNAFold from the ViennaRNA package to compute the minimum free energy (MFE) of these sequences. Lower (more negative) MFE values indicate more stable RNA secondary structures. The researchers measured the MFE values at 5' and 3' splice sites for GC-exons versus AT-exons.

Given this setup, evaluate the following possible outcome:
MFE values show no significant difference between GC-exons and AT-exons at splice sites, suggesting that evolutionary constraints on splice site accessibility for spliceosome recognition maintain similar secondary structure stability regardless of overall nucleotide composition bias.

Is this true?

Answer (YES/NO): NO